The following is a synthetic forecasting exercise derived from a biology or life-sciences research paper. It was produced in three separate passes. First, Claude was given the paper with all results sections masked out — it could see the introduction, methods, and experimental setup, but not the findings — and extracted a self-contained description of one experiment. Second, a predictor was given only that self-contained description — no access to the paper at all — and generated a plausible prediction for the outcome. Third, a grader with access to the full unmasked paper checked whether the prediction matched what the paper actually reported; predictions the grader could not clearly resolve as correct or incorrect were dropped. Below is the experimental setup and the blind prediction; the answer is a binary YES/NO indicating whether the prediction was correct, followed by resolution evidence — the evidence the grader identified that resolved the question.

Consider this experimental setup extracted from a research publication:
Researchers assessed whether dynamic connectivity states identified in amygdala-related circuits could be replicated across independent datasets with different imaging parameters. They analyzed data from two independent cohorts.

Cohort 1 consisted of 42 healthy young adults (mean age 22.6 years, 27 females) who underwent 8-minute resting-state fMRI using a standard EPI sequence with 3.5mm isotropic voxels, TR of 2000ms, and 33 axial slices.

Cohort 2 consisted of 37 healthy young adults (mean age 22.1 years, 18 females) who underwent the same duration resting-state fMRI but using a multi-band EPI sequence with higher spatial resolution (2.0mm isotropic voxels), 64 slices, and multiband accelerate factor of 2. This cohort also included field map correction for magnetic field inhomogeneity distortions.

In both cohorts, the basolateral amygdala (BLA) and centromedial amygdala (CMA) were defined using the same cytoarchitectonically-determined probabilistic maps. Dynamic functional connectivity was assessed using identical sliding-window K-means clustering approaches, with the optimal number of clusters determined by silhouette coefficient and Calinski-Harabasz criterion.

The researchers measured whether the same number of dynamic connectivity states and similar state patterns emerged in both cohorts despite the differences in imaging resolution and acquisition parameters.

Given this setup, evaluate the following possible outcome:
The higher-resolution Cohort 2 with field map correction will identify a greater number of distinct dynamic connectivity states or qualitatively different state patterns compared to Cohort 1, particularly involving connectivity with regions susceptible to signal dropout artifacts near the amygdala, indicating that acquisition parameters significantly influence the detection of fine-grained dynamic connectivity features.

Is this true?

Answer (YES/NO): NO